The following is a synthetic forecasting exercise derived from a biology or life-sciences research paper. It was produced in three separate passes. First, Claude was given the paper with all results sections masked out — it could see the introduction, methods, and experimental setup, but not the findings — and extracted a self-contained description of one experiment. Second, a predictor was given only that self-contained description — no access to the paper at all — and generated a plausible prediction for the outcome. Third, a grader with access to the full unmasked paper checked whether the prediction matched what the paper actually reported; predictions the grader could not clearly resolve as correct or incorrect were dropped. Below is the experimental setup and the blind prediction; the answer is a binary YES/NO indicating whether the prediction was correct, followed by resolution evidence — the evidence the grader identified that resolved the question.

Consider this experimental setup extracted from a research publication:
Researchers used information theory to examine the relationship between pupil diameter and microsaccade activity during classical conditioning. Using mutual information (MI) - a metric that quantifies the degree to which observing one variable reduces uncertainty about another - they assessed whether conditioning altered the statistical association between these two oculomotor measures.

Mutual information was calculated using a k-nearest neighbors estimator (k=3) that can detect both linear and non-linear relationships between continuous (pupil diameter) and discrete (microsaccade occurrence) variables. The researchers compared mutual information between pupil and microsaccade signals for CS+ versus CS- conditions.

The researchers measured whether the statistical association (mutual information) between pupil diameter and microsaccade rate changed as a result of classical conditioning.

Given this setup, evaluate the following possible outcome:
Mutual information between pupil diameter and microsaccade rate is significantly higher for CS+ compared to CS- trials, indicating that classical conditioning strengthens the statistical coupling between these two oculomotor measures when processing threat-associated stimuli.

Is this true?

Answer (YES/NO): NO